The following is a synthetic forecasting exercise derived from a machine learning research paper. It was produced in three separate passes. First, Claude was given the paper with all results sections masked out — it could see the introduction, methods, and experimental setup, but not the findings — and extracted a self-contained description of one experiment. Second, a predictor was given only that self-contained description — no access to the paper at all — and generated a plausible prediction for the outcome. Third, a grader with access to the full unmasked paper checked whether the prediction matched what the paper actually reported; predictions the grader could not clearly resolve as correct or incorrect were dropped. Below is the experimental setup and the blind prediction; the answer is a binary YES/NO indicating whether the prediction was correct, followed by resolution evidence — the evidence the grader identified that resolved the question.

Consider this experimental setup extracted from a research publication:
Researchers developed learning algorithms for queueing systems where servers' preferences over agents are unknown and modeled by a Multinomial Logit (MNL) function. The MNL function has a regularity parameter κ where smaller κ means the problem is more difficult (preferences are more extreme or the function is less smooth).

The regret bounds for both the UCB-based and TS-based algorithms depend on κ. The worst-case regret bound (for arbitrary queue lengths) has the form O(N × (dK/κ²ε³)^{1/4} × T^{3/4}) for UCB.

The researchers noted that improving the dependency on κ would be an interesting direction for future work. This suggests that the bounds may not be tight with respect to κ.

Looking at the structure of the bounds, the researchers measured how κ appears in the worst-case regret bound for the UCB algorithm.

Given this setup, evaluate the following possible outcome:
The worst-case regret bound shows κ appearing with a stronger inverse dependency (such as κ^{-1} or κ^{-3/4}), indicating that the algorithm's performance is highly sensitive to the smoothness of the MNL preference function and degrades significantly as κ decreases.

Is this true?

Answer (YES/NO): NO